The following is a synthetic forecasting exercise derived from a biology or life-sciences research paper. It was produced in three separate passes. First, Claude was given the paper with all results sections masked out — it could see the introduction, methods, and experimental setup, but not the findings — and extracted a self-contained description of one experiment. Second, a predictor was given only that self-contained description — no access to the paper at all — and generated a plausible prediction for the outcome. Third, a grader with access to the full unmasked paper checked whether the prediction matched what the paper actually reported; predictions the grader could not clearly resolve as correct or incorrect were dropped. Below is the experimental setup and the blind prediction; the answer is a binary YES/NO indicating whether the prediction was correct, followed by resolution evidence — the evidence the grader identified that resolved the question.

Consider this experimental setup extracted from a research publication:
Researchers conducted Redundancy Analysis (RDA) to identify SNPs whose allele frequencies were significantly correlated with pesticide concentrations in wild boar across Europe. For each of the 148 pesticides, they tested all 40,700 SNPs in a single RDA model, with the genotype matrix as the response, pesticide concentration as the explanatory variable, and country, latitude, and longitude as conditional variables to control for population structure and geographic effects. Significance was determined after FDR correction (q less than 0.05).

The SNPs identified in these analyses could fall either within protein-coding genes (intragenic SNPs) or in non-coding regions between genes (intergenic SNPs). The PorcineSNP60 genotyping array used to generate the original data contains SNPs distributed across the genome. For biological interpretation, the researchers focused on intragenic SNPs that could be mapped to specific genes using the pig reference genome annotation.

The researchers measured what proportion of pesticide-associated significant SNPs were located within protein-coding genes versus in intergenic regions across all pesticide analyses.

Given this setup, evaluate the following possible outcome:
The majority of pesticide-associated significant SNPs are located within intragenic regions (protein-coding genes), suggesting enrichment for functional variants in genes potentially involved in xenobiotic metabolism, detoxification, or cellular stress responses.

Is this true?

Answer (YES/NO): NO